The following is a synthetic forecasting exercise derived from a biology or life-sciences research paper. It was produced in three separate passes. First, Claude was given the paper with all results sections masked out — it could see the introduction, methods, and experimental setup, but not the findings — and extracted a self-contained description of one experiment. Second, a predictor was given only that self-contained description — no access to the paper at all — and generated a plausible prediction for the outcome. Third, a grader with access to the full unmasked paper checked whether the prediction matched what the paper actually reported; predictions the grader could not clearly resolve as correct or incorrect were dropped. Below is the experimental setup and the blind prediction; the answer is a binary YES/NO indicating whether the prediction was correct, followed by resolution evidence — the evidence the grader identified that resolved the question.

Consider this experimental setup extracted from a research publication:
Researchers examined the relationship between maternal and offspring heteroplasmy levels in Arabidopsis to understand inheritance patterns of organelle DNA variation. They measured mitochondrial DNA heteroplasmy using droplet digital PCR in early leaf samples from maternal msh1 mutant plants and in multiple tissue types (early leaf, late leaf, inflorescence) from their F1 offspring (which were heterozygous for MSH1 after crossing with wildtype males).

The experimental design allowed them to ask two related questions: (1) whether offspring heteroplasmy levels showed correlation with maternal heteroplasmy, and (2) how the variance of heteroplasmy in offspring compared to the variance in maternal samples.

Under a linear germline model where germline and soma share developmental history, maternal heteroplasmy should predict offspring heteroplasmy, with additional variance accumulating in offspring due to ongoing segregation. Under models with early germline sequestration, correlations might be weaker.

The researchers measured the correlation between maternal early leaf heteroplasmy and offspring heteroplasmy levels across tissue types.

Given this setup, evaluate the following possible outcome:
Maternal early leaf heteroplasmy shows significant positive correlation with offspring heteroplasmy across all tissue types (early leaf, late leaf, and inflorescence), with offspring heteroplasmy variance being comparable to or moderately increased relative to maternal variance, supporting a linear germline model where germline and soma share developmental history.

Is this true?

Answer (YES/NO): NO